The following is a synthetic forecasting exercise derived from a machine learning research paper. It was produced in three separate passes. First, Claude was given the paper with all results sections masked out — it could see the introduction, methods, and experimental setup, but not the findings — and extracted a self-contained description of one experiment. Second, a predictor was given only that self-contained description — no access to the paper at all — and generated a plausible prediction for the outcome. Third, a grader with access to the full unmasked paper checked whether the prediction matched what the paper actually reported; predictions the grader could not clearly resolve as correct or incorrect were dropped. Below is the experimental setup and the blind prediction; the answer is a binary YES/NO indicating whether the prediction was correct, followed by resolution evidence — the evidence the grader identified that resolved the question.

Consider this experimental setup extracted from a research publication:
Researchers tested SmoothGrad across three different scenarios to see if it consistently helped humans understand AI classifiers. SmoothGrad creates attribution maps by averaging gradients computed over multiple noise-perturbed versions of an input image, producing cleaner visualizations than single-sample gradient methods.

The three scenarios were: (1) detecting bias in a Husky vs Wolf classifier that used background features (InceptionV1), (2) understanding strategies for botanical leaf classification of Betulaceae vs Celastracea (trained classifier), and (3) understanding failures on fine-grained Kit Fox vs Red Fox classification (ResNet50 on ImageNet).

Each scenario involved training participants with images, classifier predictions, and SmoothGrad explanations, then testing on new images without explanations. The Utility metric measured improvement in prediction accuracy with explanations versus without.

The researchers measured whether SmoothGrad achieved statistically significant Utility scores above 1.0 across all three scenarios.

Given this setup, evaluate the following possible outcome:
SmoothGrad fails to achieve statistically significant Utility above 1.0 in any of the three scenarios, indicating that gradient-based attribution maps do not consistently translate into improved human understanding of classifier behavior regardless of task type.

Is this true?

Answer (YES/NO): NO